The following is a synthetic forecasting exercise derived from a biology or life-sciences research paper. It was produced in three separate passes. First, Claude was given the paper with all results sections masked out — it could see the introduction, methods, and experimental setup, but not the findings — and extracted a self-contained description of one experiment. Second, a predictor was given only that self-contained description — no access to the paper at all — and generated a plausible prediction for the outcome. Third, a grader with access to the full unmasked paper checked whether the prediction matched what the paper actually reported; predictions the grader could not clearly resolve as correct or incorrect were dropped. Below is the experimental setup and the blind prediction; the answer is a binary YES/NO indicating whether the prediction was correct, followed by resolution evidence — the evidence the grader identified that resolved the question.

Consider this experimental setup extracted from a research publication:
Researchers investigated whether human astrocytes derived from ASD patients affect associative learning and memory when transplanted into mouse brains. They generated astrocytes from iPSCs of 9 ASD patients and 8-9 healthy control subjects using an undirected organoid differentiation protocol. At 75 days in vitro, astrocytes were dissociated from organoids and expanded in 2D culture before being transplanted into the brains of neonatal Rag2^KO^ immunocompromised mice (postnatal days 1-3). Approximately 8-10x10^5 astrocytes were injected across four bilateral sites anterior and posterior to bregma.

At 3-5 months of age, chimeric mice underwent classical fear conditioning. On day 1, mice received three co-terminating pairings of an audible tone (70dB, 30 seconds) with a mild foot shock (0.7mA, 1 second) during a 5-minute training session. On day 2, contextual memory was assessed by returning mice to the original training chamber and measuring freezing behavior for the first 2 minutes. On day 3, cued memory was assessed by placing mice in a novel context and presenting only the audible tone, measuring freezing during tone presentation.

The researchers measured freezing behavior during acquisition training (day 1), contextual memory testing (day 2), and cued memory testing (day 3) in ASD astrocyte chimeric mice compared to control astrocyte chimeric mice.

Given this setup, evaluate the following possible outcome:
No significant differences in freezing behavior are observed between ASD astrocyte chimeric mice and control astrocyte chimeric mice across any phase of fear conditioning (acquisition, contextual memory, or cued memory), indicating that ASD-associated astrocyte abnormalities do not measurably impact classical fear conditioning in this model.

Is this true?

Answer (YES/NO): NO